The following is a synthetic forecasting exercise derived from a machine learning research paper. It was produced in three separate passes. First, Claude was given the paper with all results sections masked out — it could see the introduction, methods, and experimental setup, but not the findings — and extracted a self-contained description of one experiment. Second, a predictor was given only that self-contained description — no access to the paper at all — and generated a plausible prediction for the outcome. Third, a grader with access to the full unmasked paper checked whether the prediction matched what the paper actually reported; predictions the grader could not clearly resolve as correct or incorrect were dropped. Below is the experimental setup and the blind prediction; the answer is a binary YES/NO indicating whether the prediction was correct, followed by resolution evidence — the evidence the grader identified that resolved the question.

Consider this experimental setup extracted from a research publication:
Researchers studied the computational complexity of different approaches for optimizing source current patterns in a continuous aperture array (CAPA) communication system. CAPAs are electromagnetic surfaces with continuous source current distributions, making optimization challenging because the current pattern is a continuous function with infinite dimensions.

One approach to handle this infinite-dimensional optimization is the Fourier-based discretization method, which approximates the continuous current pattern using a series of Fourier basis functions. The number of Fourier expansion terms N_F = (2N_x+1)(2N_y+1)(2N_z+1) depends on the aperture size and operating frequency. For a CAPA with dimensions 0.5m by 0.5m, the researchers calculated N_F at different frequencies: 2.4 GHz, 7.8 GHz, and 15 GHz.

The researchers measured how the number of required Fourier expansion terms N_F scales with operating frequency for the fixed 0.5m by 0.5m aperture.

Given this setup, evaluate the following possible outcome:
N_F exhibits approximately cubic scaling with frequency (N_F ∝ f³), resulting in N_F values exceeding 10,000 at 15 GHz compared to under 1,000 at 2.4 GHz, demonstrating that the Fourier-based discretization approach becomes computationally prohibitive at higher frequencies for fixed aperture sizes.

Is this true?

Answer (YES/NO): NO